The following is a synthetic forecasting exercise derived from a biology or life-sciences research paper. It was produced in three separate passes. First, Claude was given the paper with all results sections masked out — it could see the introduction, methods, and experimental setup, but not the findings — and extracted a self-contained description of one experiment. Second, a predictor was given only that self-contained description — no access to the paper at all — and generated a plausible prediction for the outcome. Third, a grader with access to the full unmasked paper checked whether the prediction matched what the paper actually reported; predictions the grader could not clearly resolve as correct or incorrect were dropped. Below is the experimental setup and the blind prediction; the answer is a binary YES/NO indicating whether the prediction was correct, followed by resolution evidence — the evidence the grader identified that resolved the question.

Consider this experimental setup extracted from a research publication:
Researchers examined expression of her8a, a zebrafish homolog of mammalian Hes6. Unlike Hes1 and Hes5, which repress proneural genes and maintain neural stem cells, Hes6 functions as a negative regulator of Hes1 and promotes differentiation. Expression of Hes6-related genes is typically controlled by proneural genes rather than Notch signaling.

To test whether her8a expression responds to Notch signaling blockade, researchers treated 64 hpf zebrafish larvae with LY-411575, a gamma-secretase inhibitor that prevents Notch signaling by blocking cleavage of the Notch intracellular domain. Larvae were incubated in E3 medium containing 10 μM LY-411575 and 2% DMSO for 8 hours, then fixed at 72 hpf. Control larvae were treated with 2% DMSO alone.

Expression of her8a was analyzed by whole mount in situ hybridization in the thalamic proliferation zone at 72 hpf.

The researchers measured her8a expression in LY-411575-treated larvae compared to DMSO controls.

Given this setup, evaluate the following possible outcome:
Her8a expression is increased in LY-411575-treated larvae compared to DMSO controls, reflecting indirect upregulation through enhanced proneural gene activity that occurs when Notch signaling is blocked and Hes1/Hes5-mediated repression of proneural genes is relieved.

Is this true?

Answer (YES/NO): NO